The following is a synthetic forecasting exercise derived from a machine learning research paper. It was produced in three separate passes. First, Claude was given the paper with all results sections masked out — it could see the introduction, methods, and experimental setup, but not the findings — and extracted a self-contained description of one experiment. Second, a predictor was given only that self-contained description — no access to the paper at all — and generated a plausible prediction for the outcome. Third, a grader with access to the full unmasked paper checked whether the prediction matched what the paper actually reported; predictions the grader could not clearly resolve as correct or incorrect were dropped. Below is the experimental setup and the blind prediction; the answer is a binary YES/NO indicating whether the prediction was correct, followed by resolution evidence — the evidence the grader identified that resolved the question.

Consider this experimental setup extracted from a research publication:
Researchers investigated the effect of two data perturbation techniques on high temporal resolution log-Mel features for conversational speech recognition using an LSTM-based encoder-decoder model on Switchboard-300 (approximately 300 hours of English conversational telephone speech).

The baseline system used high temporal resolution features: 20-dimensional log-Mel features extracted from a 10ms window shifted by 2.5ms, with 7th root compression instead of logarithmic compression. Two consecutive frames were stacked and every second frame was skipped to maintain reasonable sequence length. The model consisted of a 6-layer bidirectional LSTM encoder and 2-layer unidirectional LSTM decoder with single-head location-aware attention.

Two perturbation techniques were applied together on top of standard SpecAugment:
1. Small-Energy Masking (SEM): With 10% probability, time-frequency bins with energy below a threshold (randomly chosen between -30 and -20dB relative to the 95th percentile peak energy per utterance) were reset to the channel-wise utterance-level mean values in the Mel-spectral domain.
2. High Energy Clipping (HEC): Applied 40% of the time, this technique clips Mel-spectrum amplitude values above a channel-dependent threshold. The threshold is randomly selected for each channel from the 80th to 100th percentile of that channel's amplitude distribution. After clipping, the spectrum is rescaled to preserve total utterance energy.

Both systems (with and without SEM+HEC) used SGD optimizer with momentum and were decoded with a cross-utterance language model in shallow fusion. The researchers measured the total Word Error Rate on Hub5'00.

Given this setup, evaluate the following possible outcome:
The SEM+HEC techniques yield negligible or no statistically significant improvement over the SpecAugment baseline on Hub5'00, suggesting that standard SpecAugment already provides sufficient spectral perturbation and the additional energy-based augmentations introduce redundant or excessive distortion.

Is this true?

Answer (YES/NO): NO